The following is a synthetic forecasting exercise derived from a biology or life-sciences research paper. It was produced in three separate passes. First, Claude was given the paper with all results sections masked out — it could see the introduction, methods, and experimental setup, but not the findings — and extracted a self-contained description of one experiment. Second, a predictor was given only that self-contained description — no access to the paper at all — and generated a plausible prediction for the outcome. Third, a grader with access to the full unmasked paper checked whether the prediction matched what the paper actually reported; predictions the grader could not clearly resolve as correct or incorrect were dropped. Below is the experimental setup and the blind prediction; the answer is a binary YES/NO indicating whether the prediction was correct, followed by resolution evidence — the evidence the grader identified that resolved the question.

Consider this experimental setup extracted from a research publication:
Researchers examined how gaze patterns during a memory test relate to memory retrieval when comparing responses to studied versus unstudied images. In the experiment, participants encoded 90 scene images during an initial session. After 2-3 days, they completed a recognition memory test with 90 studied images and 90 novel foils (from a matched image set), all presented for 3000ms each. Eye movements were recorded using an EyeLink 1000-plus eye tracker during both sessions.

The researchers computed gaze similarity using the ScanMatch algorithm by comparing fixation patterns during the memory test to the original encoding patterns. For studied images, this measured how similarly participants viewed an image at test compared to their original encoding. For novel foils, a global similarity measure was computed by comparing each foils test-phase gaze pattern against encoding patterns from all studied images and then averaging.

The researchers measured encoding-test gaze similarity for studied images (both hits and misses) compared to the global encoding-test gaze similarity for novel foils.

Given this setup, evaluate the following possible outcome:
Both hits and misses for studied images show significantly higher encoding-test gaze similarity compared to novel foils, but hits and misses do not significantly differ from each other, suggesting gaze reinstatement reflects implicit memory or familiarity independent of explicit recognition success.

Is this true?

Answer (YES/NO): NO